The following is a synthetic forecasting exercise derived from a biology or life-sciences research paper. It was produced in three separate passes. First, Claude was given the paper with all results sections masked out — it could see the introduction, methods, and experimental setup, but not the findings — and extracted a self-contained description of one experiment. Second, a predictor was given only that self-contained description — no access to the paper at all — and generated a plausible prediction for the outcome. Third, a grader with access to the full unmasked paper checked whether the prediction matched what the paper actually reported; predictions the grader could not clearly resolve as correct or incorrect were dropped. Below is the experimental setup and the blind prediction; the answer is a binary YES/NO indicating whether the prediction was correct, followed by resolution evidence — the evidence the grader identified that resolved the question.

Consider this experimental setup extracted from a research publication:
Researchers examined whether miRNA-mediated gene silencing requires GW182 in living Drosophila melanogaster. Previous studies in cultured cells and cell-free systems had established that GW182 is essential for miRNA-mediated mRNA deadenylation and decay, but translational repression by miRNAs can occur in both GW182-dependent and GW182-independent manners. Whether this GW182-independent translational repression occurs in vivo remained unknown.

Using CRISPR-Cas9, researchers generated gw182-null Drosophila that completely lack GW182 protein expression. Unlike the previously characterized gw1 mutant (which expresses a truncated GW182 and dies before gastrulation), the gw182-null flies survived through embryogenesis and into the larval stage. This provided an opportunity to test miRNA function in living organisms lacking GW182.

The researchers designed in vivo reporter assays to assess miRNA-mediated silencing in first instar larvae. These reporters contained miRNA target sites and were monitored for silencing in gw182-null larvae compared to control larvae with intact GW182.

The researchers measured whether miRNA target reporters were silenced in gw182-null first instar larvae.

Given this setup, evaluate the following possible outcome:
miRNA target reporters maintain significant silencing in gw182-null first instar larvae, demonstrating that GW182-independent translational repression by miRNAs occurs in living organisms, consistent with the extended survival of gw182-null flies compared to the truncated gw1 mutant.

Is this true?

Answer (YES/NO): YES